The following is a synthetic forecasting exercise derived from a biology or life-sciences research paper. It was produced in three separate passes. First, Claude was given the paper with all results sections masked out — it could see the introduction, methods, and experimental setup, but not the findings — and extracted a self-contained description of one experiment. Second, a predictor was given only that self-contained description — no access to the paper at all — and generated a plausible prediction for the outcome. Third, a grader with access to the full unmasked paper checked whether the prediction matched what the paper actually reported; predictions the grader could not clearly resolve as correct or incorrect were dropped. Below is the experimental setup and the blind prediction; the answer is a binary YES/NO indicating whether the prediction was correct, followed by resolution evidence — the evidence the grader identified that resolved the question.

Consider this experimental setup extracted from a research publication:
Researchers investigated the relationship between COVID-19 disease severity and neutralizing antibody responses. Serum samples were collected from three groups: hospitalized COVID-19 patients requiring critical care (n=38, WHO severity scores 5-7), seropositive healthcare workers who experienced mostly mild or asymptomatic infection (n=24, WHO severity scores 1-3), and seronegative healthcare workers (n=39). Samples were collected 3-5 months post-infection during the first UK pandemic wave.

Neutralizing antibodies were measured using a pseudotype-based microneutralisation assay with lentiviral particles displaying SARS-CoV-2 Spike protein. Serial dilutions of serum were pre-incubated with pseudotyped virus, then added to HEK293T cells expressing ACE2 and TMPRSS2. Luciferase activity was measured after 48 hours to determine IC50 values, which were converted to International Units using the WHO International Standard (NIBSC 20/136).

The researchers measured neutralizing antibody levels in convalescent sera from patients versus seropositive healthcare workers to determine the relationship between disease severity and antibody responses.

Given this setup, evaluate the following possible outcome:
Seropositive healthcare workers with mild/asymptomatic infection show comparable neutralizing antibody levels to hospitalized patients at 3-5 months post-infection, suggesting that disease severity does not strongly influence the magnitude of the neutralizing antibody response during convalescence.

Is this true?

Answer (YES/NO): NO